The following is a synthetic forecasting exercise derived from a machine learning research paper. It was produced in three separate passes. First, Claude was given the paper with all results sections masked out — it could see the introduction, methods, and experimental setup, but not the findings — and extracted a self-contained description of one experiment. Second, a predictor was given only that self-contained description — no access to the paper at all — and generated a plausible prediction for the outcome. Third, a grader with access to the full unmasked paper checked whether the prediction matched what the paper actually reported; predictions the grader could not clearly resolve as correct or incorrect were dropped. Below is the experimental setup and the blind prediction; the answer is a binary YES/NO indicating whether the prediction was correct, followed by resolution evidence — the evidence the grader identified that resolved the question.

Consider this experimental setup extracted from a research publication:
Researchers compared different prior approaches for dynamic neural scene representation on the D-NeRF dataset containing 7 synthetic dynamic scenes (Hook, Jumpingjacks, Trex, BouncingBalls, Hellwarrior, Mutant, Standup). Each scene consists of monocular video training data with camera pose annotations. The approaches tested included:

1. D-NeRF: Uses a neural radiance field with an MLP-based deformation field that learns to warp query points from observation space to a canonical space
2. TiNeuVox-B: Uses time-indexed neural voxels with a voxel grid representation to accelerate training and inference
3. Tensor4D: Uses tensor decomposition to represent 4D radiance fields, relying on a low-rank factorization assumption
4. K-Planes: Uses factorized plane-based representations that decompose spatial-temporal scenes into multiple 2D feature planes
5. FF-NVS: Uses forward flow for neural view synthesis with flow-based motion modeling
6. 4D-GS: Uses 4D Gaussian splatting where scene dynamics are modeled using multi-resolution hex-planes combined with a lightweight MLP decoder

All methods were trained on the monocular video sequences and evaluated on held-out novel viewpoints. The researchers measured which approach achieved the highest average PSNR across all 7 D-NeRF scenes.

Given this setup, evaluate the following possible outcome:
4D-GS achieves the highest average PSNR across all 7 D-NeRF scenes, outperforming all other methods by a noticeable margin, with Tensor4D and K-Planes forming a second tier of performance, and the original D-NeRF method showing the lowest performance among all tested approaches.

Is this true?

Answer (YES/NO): NO